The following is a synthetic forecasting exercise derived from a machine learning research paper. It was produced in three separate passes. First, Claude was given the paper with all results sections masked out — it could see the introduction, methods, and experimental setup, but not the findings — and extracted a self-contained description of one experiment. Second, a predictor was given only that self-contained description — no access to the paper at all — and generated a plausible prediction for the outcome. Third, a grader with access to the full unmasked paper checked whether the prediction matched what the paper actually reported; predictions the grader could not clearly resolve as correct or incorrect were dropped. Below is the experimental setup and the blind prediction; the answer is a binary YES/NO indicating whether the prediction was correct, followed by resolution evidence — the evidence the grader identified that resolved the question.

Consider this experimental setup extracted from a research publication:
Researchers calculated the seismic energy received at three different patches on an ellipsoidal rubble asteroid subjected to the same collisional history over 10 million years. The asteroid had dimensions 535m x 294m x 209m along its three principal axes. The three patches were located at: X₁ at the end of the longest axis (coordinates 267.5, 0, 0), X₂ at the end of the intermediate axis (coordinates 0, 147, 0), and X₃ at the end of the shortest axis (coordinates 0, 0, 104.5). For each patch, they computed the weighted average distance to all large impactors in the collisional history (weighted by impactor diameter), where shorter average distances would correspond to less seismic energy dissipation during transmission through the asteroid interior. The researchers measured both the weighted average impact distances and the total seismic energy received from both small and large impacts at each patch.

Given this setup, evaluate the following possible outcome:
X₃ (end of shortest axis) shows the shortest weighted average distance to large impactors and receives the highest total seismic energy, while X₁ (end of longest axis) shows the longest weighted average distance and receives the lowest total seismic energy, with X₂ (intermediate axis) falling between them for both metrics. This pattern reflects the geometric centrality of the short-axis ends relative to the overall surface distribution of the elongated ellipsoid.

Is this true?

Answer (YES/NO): YES